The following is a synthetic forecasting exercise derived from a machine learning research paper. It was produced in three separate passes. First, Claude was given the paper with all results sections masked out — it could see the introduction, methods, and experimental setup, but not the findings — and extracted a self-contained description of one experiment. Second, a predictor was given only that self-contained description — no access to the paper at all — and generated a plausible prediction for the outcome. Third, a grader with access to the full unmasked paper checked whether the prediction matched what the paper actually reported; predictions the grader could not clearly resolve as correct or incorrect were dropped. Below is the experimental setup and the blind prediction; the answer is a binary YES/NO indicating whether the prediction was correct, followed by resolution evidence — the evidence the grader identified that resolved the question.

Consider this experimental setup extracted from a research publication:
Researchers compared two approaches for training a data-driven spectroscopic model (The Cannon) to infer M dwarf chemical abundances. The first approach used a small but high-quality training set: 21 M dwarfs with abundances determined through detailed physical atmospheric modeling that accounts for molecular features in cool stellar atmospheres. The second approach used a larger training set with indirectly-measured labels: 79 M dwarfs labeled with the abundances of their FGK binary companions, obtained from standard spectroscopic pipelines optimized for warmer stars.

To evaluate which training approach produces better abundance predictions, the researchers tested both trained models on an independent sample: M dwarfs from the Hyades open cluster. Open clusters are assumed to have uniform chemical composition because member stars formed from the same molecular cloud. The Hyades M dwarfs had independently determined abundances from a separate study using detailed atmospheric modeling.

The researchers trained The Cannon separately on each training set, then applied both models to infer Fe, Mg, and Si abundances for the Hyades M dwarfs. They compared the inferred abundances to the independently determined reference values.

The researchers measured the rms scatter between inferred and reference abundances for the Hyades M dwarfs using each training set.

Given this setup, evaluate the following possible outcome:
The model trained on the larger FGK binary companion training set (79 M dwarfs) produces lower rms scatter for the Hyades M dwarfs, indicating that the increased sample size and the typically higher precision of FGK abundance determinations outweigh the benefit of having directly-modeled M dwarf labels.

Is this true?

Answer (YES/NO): YES